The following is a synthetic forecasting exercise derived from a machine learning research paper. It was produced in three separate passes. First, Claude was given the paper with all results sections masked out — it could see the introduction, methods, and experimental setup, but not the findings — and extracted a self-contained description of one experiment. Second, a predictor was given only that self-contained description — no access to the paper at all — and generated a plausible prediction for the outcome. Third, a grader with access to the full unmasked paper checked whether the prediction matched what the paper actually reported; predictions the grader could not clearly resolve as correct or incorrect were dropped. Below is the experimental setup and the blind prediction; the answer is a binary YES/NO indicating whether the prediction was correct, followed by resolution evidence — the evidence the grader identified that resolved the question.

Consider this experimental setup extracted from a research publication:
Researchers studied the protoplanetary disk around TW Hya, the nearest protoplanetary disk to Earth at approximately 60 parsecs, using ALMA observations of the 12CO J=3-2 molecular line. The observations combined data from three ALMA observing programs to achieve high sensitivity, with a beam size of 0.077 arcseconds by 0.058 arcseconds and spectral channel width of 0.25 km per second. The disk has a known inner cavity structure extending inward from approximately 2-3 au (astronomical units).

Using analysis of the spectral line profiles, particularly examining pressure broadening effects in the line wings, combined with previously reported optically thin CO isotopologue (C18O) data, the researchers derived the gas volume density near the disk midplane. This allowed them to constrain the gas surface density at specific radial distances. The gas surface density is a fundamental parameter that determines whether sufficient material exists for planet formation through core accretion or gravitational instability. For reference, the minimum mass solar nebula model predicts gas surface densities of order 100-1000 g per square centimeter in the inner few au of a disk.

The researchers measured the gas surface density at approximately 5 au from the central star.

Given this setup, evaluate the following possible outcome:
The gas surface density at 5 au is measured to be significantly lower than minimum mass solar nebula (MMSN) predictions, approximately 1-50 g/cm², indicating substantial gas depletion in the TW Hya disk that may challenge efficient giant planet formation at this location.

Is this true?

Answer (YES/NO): NO